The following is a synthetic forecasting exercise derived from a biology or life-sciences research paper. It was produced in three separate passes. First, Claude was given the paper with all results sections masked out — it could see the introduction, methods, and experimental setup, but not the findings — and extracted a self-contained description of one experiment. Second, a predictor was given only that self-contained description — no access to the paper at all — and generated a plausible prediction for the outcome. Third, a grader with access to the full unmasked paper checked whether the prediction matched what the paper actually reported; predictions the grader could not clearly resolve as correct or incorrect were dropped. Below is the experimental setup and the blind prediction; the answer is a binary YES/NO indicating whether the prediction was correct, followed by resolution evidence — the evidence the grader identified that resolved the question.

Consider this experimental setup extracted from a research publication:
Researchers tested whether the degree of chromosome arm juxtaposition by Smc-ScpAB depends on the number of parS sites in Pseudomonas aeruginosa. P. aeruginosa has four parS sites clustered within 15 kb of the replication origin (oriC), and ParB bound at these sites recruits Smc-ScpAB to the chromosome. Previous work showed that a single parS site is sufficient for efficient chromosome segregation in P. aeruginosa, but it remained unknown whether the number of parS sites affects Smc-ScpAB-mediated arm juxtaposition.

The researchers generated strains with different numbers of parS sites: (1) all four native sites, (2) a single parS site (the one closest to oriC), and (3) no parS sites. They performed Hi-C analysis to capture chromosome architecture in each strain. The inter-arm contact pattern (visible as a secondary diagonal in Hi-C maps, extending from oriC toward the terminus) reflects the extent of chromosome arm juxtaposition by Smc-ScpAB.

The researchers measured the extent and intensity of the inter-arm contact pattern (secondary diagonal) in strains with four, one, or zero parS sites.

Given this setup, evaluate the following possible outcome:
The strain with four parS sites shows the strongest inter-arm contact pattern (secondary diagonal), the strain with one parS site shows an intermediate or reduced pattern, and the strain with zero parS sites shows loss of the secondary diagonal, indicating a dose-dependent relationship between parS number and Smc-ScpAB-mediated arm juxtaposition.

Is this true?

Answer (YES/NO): NO